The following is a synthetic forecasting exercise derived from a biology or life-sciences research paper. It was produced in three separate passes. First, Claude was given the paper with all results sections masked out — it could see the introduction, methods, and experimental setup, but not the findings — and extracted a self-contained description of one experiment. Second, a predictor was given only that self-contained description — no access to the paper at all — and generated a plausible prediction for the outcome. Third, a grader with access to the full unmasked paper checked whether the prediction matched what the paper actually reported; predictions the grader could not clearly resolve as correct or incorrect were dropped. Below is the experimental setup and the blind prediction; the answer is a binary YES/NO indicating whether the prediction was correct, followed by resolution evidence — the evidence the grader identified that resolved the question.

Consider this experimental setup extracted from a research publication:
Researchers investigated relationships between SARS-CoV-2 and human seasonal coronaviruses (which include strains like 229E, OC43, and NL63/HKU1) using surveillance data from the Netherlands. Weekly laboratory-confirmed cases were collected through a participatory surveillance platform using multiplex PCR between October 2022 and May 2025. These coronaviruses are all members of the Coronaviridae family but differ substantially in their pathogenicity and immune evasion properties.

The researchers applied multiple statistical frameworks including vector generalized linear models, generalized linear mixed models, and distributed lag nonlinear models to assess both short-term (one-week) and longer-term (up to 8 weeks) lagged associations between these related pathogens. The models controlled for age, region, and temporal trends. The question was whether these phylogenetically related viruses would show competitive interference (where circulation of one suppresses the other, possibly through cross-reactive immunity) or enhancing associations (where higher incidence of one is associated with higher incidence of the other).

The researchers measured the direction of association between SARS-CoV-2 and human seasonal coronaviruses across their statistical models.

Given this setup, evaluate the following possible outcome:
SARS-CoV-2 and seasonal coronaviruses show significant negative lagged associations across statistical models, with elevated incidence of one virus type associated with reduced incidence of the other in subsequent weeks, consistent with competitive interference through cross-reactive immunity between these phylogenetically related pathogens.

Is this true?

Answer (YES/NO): NO